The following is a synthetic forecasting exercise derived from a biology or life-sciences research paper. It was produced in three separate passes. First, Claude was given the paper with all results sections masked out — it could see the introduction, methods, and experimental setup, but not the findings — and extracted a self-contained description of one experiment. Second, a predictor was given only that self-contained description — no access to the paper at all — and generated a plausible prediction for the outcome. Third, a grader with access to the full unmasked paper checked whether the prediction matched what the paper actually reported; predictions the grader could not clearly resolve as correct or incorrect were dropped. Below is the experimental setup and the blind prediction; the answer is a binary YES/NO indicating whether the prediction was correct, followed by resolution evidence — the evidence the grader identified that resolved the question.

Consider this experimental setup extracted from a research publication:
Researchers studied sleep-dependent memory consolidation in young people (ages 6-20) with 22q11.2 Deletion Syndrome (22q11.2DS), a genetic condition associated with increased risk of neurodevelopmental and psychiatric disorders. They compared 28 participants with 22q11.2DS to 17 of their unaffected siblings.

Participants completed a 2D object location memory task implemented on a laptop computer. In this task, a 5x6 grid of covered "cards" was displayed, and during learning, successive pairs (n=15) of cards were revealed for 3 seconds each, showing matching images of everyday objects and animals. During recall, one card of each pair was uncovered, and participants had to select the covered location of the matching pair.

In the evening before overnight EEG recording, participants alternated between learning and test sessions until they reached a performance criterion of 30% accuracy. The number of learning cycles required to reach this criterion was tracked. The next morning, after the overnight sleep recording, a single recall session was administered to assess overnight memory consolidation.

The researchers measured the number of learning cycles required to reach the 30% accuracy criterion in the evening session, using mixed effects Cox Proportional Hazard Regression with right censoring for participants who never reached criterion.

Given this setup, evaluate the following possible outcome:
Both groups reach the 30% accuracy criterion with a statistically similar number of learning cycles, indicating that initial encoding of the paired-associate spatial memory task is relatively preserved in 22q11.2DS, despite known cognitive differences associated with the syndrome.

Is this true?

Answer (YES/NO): NO